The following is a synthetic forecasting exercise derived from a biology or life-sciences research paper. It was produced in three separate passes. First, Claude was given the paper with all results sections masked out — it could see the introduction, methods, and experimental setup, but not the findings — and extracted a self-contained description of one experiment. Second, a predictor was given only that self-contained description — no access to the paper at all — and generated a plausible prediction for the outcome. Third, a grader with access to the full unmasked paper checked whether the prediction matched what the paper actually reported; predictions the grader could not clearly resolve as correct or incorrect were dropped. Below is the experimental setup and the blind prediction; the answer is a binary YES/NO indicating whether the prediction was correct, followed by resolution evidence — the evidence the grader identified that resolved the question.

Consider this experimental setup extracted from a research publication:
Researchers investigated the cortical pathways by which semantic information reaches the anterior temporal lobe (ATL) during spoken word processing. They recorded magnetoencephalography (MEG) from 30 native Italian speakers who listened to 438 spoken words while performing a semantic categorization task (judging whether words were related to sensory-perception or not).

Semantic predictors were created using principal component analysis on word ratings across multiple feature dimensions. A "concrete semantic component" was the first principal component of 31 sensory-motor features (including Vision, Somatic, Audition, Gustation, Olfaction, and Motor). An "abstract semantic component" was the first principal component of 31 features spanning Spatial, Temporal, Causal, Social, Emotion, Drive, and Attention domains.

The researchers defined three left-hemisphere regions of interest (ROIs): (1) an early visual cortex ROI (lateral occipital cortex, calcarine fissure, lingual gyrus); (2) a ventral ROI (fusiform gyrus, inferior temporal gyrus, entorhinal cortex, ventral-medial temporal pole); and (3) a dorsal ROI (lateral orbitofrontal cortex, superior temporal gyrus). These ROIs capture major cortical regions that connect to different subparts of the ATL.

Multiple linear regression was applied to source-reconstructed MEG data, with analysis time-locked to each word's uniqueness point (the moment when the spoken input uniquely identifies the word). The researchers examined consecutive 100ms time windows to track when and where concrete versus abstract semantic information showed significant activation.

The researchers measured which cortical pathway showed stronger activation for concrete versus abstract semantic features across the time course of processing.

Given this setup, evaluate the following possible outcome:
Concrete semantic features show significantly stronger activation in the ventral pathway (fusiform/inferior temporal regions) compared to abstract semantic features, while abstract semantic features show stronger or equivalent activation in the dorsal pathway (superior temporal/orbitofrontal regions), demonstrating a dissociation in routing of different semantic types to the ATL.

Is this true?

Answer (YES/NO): YES